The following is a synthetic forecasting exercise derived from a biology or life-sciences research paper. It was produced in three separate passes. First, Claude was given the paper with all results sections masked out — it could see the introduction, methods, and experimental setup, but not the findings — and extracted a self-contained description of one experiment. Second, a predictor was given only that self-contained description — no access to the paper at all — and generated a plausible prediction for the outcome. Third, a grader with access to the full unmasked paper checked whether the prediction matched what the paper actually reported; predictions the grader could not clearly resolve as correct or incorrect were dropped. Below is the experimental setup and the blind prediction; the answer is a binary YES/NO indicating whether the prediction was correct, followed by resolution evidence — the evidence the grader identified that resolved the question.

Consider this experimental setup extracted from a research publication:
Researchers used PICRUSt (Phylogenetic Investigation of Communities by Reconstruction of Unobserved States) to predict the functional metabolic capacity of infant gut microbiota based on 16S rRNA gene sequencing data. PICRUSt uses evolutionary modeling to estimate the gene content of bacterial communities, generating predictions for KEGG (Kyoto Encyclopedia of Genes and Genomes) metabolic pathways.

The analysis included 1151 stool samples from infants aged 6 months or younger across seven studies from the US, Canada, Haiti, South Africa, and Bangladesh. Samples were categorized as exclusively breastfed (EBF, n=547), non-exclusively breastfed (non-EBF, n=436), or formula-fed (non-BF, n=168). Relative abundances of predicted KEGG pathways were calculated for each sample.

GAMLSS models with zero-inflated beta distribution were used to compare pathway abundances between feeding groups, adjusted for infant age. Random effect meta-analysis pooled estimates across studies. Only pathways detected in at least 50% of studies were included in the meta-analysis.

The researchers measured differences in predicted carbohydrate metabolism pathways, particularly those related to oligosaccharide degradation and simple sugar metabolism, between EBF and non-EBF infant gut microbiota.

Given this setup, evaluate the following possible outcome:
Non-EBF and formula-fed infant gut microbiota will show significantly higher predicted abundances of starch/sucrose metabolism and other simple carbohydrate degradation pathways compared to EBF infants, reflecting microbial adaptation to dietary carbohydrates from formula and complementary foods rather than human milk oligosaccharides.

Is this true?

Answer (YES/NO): NO